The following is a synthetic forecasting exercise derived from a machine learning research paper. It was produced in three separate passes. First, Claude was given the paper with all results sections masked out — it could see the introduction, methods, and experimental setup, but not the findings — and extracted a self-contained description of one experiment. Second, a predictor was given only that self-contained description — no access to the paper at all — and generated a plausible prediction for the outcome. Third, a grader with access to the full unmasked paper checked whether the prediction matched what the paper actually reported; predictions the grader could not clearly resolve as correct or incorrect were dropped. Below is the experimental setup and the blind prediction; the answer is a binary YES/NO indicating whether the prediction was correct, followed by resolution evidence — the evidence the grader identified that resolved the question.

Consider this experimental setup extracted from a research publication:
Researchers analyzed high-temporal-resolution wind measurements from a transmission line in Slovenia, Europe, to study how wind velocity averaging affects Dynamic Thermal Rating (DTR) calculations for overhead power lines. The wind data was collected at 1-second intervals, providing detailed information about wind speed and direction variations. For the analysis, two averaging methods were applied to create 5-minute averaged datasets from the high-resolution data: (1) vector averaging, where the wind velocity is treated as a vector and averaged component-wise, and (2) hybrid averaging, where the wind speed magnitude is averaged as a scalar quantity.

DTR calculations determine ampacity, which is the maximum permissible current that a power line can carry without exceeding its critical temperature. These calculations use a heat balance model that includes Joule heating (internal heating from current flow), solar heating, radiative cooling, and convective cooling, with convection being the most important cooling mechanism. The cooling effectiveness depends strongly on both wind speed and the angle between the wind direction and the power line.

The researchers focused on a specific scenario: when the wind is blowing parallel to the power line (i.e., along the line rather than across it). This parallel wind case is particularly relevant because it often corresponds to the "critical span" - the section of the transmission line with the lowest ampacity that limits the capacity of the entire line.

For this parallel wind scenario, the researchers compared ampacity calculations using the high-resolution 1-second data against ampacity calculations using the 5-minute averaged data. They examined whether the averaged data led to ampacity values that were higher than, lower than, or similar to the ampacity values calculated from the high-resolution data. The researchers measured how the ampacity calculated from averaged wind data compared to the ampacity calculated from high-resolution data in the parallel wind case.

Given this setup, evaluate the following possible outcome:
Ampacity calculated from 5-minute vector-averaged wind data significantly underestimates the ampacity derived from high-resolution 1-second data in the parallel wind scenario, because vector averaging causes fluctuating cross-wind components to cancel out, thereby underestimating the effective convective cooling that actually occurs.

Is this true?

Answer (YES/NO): YES